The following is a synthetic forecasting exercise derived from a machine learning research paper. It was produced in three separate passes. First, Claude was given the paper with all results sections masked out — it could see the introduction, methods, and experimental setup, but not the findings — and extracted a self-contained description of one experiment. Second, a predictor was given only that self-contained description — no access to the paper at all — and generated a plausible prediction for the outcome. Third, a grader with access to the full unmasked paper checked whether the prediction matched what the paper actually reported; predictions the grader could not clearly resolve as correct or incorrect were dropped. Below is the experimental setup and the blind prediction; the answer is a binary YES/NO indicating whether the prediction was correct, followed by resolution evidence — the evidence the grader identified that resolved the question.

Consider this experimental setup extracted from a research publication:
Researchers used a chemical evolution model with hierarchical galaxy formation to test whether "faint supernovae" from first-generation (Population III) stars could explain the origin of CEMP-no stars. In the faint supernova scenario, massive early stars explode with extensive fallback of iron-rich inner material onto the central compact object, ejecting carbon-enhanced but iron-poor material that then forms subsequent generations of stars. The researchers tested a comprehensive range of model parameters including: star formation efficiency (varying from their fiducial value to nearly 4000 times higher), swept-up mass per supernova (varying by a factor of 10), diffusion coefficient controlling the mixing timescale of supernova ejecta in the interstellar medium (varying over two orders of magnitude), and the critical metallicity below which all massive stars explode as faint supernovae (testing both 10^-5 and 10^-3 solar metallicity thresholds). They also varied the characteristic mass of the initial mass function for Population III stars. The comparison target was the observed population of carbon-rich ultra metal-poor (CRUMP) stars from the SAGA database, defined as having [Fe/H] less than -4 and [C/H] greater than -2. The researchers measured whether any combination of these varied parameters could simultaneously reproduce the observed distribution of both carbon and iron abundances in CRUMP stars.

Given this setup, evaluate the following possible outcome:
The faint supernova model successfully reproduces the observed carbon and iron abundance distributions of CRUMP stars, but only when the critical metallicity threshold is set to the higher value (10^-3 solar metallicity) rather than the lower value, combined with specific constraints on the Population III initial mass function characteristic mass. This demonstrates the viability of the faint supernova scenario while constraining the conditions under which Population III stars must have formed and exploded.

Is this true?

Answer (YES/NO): NO